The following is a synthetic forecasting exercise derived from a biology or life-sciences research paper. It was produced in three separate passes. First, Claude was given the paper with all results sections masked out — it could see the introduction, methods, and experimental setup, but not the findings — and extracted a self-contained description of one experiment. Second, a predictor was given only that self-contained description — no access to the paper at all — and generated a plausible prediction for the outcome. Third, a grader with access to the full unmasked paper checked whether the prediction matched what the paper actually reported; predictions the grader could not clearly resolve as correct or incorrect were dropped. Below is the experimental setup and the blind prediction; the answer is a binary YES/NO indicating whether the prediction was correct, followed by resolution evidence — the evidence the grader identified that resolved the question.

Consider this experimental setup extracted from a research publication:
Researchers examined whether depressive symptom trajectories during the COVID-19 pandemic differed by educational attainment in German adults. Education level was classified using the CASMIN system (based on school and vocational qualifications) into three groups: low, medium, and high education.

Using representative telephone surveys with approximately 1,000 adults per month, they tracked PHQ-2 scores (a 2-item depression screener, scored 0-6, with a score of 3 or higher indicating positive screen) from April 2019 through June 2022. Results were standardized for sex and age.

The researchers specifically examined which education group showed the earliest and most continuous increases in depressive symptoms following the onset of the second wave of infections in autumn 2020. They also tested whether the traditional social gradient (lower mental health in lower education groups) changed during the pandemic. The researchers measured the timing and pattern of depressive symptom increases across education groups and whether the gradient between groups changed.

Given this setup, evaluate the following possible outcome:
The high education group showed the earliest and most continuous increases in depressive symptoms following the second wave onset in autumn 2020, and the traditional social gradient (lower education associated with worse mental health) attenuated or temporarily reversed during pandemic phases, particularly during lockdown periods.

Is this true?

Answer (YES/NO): NO